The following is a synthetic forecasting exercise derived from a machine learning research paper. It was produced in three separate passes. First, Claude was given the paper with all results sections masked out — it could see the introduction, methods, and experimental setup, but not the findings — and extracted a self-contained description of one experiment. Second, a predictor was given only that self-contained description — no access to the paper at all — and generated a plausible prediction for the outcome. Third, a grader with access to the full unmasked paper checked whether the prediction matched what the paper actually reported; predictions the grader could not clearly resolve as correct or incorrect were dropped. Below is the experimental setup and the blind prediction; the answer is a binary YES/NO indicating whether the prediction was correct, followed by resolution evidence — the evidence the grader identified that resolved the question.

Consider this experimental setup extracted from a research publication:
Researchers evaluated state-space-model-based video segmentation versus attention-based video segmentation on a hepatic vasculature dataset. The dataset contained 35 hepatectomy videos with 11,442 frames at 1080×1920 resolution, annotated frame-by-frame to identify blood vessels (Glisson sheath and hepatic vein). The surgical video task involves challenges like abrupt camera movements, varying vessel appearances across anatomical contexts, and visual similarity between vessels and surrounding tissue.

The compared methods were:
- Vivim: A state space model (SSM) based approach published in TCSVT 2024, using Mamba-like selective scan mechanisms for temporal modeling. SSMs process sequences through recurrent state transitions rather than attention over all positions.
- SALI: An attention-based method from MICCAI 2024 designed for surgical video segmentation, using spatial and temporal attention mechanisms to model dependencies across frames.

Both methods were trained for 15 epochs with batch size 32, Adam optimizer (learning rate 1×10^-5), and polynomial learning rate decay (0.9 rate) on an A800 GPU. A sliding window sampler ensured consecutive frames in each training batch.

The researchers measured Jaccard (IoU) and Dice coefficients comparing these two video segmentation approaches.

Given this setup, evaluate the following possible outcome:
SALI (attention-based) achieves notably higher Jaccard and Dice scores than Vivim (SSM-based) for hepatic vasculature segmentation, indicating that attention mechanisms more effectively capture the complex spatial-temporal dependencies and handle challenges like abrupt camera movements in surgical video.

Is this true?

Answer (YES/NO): YES